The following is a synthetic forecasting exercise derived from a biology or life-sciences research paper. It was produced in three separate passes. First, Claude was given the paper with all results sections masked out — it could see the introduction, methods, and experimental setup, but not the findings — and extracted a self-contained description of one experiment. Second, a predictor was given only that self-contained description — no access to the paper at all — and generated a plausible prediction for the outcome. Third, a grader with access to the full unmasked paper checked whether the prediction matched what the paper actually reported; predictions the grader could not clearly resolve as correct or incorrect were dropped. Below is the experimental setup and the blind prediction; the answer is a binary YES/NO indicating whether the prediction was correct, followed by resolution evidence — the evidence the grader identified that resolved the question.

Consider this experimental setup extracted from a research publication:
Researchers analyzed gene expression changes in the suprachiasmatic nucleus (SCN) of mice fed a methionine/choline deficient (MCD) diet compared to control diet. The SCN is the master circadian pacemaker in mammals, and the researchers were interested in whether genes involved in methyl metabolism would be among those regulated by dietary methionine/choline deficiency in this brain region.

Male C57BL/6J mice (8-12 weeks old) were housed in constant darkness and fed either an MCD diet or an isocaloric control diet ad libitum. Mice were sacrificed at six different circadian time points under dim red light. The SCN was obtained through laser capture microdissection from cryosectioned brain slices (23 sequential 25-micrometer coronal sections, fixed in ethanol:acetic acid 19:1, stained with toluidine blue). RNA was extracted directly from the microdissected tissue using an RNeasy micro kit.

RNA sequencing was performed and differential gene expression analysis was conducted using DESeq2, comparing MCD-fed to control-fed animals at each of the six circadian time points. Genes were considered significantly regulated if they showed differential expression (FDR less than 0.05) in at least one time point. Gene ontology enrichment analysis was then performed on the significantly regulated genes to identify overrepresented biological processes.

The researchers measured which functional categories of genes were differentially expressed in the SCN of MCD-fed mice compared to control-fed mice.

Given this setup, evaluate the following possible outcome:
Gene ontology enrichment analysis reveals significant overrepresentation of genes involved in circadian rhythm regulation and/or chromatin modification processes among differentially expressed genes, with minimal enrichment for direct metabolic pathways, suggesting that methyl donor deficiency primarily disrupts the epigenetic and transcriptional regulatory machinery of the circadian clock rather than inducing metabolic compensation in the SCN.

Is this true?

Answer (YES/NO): NO